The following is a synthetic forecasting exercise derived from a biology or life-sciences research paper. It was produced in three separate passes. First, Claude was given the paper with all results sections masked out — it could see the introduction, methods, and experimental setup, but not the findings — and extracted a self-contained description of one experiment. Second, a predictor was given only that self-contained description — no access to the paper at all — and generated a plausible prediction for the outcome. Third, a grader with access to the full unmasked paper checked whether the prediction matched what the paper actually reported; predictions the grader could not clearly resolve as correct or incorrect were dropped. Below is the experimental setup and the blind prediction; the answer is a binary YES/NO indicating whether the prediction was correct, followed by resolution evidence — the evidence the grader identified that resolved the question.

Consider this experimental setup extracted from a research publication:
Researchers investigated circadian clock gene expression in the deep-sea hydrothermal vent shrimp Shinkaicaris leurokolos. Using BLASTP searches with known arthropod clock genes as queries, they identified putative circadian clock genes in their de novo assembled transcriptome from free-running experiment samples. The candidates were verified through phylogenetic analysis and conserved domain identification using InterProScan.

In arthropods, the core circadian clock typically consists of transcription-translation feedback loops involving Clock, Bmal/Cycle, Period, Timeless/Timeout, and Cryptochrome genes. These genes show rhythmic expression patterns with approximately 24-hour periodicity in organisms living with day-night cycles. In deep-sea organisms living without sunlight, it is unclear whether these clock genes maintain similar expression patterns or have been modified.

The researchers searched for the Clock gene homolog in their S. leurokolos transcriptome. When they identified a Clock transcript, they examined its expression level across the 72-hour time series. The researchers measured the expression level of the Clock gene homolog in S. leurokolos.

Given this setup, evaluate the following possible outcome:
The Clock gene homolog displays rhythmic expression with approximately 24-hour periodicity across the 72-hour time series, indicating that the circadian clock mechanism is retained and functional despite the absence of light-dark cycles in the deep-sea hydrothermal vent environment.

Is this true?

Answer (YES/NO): NO